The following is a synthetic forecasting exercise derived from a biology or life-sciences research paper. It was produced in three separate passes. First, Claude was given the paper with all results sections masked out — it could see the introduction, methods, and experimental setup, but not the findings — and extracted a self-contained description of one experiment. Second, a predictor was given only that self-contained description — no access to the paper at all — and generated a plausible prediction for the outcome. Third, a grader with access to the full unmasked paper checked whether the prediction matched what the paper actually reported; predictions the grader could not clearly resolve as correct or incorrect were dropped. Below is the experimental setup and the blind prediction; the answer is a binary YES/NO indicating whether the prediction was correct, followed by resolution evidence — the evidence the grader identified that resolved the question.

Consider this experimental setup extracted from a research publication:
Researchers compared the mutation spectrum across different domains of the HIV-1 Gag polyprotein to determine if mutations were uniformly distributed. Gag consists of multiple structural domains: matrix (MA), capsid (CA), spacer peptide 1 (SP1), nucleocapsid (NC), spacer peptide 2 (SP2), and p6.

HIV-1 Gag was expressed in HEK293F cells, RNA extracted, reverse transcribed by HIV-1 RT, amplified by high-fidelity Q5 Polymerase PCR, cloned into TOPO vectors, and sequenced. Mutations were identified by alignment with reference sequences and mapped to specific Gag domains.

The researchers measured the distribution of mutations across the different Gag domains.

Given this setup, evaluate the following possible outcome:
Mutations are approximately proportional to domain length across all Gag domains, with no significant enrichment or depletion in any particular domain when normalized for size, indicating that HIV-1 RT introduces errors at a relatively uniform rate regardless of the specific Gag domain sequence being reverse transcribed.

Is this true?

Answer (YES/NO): NO